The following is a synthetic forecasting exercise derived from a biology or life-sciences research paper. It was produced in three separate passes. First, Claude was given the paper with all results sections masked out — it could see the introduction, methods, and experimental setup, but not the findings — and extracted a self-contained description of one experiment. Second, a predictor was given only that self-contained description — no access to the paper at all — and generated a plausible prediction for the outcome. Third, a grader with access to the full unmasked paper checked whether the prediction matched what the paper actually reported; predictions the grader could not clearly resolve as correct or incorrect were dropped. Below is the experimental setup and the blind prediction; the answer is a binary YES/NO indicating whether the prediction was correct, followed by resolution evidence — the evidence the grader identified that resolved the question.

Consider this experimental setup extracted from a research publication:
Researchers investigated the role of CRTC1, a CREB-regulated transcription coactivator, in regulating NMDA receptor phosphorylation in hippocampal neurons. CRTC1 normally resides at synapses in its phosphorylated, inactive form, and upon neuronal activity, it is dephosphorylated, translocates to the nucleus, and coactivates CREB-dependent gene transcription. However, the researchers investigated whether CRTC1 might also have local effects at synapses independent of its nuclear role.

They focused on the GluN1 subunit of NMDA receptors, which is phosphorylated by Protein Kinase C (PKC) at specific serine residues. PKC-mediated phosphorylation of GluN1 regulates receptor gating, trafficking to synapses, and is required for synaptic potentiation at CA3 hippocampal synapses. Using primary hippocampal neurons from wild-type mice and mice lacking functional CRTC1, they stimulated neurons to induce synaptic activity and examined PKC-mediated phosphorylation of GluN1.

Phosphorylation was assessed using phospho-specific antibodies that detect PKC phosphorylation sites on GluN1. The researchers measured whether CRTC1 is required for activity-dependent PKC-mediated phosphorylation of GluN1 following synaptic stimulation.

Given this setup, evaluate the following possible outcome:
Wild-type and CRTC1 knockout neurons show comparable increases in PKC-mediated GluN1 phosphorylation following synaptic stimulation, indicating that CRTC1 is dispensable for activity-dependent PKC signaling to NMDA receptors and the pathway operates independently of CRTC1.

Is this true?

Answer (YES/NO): NO